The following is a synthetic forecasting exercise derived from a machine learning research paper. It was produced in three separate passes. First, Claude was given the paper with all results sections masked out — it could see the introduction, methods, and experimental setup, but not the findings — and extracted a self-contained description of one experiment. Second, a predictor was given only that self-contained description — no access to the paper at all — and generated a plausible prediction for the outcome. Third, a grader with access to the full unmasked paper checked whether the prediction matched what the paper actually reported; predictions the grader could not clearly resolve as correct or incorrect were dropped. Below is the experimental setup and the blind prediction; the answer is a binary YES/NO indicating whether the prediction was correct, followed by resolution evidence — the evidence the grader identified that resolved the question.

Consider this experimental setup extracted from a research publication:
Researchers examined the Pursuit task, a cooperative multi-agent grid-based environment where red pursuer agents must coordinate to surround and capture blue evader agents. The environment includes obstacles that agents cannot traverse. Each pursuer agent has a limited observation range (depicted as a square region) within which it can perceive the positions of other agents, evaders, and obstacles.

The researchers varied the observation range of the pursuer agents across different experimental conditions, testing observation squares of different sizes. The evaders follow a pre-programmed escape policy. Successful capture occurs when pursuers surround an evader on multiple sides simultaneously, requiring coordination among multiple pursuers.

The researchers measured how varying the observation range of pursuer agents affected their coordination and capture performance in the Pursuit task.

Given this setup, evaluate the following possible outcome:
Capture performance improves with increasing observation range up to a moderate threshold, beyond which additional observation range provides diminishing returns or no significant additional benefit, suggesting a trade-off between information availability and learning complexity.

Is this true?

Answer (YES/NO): NO